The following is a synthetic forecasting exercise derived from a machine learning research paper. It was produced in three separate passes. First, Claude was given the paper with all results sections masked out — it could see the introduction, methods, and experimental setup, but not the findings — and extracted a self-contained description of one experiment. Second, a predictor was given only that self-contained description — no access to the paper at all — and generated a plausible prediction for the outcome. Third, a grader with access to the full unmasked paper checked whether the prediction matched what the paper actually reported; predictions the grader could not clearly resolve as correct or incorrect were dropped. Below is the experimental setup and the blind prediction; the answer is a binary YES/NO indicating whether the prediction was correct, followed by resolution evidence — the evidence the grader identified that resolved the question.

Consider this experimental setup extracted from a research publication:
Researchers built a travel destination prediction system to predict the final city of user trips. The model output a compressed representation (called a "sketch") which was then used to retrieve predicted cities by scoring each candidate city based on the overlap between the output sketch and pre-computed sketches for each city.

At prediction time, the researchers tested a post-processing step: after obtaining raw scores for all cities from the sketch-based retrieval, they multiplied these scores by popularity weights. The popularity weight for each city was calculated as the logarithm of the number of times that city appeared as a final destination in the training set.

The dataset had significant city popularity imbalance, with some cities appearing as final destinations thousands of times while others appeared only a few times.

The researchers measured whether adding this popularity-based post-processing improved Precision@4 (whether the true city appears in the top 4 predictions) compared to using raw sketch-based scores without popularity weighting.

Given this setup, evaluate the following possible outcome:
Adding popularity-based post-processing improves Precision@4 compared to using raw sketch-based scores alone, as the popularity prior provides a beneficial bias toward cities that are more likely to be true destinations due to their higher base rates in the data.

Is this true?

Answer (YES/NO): YES